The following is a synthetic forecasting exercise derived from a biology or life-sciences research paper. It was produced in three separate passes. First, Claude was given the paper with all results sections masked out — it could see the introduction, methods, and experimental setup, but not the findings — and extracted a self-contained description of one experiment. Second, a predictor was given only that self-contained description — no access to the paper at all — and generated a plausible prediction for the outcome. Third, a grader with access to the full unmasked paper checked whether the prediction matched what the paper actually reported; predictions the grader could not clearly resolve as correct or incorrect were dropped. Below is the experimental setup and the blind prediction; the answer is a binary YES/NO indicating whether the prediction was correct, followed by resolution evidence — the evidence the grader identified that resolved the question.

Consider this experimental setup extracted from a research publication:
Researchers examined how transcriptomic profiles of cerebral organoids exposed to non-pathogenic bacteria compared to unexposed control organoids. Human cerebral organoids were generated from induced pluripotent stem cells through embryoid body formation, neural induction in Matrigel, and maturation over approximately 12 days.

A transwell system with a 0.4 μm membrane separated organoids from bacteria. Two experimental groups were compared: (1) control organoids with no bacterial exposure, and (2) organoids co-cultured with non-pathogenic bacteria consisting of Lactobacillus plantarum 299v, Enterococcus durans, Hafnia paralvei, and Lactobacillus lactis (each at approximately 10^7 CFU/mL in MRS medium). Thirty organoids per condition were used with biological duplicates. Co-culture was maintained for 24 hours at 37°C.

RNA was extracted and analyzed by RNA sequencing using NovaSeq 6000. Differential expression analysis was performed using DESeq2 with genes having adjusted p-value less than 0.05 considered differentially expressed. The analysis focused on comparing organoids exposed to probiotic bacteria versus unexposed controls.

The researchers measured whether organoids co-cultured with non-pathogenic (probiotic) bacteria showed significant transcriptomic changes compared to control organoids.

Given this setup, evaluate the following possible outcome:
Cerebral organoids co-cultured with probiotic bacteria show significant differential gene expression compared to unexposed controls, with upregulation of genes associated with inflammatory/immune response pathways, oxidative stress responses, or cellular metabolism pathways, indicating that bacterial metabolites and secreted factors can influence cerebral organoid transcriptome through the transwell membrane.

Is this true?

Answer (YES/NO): YES